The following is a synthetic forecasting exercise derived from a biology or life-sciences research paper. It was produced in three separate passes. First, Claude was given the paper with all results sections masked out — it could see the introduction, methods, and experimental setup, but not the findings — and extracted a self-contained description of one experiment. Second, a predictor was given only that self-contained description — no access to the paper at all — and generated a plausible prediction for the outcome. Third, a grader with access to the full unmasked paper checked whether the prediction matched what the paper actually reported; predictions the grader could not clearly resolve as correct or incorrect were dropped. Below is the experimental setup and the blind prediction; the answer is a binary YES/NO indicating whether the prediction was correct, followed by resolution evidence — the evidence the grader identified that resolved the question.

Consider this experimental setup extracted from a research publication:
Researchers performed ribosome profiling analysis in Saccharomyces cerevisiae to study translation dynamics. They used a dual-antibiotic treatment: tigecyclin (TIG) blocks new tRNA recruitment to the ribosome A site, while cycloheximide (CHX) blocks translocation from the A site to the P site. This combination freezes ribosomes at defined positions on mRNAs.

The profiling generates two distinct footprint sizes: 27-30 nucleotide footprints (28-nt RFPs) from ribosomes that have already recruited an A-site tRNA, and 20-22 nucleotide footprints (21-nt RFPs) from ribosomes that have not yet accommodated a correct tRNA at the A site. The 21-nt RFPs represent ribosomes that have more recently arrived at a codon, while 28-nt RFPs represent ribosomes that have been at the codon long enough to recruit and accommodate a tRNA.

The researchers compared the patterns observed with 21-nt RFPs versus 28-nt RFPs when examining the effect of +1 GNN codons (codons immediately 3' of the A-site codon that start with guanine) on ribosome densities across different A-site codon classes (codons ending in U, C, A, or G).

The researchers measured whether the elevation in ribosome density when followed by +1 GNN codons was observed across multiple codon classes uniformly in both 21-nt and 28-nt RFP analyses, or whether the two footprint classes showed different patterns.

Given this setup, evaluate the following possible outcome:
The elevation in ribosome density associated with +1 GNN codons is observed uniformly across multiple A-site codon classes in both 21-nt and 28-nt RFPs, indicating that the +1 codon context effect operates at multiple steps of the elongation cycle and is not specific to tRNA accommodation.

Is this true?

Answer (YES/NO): NO